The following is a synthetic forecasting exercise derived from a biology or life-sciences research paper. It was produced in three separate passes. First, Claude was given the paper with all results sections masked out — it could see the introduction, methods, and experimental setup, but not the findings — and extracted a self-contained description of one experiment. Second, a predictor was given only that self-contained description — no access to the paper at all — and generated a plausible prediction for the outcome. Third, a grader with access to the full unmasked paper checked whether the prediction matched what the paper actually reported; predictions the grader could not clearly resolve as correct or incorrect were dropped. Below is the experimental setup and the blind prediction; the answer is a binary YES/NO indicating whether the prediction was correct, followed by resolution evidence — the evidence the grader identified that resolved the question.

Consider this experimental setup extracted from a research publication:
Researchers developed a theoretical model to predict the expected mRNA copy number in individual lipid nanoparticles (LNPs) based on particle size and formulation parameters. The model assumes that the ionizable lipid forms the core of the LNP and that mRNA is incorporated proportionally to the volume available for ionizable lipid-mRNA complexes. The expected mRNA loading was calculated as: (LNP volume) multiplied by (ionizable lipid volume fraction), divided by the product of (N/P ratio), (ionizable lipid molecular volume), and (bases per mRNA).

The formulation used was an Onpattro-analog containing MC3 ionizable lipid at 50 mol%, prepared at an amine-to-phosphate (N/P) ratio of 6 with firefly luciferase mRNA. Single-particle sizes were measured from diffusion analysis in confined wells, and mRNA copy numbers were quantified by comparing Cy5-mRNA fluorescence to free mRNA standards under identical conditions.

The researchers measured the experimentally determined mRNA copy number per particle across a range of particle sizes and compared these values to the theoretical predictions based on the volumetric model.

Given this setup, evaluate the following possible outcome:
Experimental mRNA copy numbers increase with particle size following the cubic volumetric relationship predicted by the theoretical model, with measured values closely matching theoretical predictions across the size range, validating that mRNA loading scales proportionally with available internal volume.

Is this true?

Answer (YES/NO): NO